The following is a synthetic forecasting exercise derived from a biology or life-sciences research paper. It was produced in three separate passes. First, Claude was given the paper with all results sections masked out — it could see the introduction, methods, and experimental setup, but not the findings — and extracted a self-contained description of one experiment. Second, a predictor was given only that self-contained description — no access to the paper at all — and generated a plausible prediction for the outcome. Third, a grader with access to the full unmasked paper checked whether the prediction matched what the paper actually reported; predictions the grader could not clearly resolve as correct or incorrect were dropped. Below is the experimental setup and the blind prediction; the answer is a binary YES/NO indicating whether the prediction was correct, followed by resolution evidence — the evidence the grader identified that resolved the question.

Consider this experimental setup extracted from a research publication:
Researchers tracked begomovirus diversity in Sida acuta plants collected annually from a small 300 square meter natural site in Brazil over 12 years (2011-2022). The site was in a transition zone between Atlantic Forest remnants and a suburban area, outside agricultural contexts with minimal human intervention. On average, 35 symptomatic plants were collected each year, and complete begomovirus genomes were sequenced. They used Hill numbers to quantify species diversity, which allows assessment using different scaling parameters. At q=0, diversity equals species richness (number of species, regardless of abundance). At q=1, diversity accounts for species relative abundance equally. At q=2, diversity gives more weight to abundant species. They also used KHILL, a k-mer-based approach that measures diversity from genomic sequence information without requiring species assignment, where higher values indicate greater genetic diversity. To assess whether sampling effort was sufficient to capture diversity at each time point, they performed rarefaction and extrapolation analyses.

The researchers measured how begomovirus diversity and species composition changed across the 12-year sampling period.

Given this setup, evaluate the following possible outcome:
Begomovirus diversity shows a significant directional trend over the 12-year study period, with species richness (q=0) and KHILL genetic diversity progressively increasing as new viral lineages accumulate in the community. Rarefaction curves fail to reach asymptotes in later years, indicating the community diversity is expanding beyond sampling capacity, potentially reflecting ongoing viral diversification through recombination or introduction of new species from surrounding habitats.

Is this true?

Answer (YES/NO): NO